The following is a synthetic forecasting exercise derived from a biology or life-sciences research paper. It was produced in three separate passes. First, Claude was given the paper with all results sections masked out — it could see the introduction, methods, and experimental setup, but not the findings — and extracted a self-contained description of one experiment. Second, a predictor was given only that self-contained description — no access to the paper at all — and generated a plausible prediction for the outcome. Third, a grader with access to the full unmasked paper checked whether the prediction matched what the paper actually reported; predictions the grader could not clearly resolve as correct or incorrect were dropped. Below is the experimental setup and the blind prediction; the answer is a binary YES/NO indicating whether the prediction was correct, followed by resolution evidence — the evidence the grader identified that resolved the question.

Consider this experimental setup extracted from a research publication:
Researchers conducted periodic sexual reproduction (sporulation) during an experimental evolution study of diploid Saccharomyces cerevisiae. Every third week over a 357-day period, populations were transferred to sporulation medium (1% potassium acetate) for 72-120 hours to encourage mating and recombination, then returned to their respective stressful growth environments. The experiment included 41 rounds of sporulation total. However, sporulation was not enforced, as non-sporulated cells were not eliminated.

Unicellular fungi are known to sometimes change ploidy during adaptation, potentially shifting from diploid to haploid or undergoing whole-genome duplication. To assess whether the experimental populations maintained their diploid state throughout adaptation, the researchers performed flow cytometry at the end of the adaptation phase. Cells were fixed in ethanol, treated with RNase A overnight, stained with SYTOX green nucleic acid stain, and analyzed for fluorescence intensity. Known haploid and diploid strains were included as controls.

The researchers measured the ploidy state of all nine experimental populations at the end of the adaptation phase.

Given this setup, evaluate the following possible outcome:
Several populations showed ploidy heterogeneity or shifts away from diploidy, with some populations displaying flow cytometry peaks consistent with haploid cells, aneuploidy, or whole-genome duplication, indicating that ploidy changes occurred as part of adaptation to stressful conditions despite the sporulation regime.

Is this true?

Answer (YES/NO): NO